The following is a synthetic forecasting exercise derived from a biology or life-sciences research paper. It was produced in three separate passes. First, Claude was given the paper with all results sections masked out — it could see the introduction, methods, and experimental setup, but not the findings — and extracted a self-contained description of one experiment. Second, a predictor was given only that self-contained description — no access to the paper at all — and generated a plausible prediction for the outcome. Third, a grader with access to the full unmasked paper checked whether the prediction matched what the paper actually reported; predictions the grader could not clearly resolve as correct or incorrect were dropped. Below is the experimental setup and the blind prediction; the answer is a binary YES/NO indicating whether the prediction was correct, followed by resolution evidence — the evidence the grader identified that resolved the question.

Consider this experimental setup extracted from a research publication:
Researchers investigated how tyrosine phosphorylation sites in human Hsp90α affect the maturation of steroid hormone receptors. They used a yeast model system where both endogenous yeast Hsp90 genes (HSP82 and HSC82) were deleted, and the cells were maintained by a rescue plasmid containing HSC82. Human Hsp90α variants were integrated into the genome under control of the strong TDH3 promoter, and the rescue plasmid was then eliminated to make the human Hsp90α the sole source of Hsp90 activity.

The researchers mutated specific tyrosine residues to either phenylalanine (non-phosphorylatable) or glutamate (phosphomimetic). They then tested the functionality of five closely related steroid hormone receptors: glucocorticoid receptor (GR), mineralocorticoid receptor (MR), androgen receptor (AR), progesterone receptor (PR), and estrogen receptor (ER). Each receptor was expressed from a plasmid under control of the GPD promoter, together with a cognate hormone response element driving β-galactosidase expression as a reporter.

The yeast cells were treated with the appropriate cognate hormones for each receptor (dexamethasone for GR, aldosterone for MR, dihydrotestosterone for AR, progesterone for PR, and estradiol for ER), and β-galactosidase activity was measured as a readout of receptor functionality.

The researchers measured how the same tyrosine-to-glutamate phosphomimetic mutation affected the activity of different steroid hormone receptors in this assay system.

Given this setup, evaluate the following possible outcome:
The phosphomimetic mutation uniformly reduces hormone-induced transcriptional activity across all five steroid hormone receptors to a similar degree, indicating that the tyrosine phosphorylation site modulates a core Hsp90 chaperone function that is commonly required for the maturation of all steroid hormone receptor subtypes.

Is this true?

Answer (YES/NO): NO